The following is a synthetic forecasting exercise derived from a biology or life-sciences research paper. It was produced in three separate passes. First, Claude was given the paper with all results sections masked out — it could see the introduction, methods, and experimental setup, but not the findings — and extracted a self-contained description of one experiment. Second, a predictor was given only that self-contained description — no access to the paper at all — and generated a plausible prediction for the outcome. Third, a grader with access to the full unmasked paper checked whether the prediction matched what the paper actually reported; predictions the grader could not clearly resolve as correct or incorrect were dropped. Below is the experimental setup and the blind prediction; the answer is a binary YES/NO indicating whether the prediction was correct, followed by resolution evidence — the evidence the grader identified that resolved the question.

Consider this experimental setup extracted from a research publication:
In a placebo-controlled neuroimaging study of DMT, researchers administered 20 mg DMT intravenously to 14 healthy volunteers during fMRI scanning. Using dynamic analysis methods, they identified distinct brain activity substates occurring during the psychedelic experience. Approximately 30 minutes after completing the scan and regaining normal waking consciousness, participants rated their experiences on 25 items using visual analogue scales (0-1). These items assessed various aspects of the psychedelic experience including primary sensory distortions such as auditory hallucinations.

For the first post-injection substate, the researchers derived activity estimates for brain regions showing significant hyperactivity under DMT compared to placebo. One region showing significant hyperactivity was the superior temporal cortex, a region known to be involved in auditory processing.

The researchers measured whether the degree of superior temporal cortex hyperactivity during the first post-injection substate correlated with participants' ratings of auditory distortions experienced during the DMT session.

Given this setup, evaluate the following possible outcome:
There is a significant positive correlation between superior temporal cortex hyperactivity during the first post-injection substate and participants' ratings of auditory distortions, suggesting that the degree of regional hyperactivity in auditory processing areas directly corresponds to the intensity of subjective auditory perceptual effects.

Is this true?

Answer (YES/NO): YES